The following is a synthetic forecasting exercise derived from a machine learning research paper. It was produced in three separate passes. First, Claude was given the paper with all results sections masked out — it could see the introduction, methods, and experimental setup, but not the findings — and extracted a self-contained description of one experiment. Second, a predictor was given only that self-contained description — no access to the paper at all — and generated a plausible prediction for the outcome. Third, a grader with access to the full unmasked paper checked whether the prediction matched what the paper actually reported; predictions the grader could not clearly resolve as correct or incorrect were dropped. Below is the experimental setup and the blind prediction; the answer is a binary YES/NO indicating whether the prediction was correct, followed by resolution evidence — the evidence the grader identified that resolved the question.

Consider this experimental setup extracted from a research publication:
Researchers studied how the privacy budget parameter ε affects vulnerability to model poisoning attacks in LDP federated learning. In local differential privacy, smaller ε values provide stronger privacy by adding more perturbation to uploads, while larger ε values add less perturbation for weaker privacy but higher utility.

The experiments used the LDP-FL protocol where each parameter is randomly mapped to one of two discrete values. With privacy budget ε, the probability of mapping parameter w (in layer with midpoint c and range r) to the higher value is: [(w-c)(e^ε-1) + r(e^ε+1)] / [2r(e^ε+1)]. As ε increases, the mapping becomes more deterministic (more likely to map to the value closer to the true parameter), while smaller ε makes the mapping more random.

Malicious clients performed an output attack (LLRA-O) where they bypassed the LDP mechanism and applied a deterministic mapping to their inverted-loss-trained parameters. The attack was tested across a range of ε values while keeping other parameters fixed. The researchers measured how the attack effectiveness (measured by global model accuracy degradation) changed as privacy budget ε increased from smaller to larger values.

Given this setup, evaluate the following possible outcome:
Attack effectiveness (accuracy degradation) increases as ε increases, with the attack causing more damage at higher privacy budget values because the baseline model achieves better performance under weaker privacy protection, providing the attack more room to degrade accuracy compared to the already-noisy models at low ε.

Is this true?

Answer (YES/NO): NO